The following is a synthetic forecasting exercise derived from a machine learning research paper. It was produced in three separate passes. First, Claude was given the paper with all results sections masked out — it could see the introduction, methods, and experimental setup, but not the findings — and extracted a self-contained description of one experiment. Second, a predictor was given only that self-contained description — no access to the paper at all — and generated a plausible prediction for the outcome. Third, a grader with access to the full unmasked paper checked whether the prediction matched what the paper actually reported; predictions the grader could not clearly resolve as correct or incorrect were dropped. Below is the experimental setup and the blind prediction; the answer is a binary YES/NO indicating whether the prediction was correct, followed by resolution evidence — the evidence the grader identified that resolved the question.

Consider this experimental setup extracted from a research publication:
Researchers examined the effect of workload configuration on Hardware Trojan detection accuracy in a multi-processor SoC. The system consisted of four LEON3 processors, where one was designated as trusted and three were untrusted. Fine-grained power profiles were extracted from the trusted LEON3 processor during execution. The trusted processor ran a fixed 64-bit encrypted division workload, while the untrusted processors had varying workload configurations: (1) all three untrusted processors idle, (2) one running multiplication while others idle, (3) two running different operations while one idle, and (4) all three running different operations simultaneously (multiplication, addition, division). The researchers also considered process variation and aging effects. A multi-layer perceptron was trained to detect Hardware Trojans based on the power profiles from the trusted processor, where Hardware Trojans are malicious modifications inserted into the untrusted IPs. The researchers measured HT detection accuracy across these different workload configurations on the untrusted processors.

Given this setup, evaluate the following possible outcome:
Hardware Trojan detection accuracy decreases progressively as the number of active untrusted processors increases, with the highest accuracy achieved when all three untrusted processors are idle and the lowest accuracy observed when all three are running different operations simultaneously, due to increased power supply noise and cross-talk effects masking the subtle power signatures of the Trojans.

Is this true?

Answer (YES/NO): NO